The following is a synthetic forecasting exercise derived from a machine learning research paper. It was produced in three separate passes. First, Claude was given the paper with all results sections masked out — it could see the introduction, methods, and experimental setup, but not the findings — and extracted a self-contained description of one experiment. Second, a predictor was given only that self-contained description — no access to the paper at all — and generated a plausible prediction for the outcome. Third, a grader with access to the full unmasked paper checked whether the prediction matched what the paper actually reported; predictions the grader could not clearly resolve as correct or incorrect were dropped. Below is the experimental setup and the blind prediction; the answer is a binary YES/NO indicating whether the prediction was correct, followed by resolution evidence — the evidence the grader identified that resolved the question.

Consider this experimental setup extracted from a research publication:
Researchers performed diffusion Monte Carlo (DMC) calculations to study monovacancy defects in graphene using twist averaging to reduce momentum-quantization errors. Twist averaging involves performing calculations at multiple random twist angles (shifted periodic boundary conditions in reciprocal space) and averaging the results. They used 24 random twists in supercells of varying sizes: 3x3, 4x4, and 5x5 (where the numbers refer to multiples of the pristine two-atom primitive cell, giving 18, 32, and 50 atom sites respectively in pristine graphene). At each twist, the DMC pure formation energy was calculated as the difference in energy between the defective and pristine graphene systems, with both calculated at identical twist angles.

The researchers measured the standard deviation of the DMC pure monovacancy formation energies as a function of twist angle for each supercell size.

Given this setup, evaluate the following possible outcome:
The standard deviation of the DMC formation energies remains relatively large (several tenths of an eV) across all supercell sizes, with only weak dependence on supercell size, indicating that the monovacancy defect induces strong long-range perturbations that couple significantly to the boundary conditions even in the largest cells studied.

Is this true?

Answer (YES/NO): NO